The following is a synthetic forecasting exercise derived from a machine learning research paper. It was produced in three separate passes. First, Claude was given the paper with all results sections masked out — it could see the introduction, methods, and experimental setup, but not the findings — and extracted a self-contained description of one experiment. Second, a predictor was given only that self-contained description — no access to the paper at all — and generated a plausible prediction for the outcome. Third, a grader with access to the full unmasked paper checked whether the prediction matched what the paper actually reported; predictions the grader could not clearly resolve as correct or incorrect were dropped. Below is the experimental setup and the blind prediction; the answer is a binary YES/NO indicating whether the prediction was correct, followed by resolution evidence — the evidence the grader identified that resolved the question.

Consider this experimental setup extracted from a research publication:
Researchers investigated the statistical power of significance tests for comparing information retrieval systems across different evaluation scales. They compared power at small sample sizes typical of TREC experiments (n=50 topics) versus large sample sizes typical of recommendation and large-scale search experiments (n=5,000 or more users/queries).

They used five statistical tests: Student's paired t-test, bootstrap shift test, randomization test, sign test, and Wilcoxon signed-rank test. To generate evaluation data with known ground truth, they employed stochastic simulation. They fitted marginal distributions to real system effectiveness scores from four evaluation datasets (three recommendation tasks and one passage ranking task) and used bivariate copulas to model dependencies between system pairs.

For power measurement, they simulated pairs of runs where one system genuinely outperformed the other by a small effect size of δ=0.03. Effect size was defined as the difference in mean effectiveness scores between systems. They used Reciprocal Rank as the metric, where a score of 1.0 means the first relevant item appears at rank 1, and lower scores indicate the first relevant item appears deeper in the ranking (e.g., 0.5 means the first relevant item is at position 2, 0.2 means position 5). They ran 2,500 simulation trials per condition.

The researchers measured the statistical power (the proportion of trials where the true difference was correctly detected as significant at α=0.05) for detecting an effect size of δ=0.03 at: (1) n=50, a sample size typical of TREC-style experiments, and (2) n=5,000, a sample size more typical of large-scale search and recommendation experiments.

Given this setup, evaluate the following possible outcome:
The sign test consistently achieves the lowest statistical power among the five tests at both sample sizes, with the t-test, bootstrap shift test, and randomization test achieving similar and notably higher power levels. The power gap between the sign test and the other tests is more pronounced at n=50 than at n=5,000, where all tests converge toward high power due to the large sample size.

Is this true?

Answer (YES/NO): NO